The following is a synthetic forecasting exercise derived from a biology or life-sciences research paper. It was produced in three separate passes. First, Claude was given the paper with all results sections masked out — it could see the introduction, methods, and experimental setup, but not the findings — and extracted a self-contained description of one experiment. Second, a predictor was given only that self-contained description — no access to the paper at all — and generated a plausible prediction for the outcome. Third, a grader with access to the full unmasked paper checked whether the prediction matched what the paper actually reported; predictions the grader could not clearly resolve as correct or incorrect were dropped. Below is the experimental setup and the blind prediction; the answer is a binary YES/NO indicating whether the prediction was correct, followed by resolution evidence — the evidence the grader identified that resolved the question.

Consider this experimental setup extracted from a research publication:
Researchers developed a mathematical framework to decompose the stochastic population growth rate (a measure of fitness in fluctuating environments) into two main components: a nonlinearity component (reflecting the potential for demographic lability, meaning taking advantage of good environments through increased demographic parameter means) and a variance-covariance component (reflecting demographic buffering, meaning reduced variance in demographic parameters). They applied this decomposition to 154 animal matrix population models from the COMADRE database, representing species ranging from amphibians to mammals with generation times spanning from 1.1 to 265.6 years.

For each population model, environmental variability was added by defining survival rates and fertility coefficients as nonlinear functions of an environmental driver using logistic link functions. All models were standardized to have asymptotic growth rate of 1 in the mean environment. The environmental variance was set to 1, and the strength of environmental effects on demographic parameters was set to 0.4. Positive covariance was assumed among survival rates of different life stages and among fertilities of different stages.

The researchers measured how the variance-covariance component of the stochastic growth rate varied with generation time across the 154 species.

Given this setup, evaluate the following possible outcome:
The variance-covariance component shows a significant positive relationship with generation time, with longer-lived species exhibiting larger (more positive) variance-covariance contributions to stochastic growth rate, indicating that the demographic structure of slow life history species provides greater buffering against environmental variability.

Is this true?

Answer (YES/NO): NO